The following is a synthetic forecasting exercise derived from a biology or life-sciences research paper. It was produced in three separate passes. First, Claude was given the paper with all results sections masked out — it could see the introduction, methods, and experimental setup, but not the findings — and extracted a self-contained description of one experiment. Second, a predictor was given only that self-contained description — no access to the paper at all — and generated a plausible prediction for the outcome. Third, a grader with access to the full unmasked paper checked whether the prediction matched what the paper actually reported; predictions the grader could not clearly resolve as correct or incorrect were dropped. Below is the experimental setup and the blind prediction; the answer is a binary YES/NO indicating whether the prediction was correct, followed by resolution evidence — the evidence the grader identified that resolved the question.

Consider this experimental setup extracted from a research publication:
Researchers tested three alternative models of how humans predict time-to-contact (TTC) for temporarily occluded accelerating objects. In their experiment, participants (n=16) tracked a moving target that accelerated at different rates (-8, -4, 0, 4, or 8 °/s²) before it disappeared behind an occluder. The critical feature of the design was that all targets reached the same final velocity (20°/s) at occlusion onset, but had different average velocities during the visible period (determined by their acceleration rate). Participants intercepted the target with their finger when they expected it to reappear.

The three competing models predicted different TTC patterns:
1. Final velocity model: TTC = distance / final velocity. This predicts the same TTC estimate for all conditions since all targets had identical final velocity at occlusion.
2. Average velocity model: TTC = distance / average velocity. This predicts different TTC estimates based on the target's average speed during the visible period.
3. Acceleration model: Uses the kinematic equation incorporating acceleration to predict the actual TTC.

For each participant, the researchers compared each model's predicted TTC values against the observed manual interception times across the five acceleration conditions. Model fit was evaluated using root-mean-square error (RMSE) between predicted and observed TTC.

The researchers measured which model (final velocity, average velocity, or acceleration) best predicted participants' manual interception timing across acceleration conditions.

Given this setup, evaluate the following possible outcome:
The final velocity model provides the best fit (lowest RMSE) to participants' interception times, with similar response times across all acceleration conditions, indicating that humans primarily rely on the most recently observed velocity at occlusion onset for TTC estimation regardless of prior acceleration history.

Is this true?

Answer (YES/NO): YES